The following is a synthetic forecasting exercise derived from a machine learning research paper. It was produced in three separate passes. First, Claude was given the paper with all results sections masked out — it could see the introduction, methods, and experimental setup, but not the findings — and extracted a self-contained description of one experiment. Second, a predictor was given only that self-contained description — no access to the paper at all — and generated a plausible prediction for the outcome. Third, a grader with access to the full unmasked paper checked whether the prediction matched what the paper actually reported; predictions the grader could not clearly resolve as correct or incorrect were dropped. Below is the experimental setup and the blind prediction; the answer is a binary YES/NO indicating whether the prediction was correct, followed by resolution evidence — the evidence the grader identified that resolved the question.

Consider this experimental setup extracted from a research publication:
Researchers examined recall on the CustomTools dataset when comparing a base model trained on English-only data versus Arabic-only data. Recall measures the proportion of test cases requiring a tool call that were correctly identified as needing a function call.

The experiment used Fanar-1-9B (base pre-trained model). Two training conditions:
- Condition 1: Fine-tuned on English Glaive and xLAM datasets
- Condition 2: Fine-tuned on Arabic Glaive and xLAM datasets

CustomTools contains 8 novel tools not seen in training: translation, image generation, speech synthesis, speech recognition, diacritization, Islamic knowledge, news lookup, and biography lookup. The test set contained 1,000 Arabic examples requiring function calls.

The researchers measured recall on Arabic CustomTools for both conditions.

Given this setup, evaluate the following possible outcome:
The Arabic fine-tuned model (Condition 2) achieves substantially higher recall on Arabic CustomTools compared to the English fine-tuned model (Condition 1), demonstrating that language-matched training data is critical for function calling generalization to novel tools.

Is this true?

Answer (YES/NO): NO